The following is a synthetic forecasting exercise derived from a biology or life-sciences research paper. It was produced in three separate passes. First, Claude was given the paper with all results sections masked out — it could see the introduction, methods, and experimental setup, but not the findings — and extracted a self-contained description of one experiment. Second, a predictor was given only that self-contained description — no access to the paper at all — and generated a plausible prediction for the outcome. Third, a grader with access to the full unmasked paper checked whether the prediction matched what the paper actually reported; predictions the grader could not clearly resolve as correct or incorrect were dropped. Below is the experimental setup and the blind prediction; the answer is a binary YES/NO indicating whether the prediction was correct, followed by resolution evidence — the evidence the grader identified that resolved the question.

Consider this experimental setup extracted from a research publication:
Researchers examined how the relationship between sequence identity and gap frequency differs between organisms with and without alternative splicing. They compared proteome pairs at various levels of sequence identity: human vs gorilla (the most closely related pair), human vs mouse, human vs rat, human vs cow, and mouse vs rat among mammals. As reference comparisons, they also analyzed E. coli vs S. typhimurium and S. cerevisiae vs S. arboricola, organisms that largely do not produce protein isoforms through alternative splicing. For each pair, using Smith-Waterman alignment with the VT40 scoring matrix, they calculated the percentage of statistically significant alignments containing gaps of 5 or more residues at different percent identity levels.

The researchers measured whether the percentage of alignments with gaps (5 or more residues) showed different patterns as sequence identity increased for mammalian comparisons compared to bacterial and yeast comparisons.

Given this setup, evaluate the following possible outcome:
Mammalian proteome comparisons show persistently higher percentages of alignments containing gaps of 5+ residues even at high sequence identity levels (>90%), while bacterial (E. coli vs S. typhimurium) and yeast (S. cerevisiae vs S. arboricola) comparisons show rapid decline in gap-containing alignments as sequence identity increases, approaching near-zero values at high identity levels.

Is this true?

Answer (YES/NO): YES